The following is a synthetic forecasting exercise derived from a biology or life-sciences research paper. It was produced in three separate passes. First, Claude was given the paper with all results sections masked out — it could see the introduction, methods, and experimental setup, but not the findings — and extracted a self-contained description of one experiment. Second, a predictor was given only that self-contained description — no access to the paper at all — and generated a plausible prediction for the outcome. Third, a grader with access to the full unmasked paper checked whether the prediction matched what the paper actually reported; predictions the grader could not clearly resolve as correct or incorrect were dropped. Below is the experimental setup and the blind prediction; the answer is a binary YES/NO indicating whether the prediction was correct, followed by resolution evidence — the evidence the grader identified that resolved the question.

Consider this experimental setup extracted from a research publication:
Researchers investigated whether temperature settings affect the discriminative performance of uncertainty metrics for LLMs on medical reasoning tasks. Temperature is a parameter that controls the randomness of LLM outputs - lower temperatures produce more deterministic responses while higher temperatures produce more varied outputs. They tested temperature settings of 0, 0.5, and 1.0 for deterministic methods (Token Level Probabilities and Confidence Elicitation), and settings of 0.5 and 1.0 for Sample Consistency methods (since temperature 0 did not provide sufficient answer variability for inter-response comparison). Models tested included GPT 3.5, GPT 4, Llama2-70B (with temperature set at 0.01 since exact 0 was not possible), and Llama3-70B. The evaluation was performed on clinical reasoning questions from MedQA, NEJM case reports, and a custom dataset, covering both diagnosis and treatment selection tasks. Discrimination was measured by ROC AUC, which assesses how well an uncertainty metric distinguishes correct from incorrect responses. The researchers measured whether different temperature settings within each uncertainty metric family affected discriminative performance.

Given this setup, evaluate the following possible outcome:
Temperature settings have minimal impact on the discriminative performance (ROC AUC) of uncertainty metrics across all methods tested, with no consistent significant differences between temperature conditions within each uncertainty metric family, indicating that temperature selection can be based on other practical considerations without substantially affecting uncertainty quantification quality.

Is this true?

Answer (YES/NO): YES